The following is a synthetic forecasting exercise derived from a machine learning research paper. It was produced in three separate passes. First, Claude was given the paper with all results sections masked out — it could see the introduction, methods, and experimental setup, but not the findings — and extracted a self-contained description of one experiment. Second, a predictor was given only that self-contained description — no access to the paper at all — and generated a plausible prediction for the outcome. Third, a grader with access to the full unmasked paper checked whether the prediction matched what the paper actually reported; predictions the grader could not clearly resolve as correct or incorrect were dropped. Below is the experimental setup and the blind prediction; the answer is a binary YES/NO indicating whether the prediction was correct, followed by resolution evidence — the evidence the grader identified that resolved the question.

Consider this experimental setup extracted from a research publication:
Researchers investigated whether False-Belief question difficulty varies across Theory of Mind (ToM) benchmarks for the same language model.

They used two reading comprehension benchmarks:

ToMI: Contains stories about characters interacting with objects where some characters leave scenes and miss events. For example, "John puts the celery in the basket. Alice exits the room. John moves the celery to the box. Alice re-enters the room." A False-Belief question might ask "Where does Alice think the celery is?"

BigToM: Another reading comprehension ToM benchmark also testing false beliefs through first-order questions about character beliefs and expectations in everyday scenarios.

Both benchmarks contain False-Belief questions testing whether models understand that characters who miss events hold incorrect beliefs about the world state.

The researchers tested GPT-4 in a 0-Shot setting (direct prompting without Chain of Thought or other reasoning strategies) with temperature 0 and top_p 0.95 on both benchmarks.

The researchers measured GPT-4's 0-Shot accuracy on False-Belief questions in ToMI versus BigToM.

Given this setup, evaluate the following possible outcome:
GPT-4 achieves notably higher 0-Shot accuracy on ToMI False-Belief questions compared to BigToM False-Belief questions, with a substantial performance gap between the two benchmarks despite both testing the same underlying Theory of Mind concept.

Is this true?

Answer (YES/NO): NO